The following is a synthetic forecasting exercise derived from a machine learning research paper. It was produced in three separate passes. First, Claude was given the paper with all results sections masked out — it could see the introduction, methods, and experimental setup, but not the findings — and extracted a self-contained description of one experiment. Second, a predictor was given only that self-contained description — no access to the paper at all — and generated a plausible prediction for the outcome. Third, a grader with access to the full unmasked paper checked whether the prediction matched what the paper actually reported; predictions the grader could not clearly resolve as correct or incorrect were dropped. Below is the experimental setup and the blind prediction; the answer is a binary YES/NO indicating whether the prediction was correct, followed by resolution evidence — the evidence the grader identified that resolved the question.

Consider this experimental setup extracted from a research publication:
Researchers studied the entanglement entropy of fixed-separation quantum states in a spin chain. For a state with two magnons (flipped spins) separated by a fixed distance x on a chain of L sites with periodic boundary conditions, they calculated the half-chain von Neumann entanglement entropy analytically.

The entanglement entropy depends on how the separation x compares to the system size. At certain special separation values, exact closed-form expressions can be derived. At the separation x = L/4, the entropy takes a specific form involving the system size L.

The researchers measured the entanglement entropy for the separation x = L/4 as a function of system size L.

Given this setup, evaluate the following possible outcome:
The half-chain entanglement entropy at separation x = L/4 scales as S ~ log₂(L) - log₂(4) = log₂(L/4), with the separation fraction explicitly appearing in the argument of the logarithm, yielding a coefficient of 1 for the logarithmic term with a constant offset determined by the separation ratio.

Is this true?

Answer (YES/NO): NO